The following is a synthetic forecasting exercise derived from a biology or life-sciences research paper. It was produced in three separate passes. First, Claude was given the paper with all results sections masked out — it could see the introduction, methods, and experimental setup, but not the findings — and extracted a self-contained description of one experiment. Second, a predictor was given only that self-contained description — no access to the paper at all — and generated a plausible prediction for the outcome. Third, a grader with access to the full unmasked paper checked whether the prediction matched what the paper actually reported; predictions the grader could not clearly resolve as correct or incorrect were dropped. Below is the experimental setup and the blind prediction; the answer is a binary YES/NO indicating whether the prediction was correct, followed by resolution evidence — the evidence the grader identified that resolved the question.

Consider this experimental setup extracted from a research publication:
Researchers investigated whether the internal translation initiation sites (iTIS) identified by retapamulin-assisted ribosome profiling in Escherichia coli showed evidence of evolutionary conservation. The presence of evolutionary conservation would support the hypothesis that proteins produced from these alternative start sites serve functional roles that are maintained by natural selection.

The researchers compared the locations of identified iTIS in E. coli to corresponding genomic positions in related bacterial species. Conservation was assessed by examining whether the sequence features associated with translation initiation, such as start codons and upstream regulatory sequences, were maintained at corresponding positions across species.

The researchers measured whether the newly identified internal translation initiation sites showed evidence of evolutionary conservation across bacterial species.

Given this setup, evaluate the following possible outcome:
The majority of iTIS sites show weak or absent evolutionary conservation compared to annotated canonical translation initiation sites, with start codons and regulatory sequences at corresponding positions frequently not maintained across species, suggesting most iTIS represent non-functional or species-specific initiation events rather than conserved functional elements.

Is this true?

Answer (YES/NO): NO